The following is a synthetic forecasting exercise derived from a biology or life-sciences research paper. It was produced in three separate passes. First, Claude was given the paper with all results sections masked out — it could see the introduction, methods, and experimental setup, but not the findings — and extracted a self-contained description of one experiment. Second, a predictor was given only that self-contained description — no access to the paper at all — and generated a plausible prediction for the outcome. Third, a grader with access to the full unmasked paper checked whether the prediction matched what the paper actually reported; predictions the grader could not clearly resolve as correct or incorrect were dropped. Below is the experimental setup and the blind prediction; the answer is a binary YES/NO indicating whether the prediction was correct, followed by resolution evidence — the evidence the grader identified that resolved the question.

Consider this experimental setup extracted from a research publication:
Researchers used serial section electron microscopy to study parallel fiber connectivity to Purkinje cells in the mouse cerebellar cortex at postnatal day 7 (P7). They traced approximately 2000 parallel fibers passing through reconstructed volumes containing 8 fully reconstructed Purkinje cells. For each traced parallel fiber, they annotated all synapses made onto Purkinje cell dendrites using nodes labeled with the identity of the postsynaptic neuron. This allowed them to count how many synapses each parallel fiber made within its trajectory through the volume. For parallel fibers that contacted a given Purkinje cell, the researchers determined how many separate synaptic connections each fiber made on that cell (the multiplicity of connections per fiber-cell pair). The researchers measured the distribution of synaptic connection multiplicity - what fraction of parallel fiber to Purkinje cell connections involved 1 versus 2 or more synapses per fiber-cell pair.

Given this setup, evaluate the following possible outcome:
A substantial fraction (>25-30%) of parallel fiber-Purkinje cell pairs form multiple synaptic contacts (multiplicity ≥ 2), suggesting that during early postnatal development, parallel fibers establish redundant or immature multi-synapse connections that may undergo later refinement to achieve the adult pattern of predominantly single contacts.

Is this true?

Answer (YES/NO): NO